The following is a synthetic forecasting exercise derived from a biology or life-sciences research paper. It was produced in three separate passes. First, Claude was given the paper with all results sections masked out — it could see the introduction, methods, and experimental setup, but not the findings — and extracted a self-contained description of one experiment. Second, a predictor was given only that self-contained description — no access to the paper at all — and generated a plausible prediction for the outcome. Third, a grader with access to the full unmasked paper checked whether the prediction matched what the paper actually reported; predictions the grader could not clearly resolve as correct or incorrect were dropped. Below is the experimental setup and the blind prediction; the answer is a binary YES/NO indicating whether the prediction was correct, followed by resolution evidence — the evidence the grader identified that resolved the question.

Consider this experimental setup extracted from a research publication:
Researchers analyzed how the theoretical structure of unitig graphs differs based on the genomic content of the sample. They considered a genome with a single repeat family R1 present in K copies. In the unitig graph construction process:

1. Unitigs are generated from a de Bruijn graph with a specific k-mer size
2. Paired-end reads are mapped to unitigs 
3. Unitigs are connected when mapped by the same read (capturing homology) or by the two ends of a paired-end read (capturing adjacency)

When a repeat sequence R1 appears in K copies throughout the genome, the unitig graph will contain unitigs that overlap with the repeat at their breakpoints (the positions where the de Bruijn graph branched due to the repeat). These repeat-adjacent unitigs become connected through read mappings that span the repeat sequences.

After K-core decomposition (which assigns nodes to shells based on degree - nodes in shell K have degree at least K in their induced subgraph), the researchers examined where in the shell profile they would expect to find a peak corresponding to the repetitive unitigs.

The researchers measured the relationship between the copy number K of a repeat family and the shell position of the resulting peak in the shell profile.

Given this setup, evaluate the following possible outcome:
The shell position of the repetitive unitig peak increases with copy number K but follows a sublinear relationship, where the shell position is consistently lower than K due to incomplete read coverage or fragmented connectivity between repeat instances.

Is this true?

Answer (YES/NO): NO